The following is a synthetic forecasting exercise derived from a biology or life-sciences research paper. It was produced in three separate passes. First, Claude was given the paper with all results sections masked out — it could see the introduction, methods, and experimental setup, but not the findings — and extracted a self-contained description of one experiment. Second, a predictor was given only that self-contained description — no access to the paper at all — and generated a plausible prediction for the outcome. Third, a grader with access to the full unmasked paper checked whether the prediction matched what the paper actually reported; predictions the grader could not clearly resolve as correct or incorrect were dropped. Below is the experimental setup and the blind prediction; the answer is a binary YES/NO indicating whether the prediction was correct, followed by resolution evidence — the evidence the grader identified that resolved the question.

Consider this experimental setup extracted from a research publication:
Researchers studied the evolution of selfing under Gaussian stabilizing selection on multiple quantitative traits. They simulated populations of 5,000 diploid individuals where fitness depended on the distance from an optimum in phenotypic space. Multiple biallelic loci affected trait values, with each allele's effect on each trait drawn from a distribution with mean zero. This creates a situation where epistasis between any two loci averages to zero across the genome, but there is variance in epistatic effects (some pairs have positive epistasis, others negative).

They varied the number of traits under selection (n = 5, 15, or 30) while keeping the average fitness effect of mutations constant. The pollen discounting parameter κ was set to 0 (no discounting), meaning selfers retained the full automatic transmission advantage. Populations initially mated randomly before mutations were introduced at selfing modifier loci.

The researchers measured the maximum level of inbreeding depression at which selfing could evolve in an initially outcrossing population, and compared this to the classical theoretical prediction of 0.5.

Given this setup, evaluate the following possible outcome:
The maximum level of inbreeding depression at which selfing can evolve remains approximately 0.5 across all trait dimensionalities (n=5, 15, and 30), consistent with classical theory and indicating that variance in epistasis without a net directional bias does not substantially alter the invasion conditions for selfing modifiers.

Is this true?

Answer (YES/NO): NO